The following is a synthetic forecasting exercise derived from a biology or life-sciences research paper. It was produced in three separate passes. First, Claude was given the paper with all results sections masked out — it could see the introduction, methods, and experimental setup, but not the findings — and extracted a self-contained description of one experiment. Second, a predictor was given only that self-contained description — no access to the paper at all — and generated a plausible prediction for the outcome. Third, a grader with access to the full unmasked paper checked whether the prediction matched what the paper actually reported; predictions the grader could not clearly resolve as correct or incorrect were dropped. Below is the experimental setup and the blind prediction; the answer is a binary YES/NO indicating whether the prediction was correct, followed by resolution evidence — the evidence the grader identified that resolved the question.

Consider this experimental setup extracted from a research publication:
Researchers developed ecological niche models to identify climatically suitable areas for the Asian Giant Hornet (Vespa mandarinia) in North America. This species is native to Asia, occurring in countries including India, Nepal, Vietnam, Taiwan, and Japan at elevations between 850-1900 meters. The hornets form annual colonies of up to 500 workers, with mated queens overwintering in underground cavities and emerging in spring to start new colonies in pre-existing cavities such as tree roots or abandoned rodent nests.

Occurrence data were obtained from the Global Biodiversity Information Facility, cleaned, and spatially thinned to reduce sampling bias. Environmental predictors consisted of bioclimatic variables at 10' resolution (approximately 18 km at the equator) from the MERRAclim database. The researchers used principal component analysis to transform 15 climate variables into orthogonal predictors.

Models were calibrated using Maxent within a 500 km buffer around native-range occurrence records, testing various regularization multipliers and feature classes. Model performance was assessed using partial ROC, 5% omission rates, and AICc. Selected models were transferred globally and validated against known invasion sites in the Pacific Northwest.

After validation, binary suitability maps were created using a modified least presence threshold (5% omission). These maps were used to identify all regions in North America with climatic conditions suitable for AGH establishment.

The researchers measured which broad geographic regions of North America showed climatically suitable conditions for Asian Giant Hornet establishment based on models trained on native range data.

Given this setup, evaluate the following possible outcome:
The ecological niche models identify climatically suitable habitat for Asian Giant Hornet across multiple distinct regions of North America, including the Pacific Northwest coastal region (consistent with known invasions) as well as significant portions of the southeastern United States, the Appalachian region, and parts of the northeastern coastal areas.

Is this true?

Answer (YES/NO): YES